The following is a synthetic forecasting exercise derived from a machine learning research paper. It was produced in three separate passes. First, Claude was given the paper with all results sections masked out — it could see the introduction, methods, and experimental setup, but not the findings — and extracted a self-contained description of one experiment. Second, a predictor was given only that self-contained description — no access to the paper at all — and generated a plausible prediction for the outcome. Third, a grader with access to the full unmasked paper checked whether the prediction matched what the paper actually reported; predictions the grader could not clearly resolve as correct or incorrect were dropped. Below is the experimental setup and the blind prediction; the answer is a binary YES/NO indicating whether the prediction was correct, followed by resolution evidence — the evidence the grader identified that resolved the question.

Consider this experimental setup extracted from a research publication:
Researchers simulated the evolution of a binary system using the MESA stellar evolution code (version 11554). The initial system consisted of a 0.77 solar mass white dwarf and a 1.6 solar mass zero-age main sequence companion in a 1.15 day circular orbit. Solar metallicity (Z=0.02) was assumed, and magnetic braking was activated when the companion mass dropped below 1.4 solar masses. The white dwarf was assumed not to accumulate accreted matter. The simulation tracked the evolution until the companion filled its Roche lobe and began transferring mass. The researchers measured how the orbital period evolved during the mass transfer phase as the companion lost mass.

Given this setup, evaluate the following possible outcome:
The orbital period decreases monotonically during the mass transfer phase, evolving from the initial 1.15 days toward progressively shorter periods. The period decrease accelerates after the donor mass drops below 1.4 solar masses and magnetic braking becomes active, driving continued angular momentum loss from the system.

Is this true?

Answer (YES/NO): NO